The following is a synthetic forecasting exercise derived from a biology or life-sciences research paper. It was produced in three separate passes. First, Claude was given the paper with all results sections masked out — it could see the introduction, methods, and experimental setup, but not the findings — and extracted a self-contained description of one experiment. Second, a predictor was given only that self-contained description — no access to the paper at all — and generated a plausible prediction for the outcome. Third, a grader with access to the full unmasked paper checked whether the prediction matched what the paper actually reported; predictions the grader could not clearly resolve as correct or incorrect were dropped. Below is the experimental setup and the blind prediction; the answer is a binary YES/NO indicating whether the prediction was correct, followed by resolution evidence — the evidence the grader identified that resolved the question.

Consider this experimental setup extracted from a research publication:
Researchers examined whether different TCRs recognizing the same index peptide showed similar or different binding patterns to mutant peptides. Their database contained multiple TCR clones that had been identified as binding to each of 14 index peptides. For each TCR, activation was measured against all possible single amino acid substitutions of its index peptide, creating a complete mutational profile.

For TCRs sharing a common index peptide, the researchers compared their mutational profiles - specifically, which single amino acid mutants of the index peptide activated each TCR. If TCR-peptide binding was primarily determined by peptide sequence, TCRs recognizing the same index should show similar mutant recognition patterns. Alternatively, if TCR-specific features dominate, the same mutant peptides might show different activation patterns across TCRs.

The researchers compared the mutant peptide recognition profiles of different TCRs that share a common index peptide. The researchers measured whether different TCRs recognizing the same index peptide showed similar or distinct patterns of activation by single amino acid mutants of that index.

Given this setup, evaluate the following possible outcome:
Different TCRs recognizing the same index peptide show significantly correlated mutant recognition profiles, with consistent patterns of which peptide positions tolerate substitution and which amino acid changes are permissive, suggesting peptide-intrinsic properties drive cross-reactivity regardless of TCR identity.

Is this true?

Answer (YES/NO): NO